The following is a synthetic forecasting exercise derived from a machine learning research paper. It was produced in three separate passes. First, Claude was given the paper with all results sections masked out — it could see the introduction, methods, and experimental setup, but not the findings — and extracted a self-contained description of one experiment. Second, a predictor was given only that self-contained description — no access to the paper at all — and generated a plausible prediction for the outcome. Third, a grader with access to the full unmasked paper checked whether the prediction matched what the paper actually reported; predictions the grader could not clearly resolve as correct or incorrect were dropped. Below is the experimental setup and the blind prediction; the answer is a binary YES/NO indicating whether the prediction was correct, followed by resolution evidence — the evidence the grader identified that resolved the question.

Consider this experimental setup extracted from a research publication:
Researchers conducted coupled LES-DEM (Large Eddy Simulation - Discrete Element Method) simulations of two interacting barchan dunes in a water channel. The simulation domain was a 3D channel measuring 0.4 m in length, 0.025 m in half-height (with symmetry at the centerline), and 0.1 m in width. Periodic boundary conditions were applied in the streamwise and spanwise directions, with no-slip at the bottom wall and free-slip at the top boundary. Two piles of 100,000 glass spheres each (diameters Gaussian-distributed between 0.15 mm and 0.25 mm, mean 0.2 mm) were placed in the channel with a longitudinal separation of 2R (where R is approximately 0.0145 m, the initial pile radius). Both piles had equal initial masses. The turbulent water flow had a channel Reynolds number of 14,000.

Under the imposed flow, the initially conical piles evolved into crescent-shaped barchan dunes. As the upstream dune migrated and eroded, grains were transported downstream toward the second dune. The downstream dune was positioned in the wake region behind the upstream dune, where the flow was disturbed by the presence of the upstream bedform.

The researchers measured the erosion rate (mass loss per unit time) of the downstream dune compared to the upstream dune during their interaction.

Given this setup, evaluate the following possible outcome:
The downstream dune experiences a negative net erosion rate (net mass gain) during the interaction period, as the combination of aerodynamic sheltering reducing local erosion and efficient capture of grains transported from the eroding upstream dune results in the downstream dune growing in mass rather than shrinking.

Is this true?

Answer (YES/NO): NO